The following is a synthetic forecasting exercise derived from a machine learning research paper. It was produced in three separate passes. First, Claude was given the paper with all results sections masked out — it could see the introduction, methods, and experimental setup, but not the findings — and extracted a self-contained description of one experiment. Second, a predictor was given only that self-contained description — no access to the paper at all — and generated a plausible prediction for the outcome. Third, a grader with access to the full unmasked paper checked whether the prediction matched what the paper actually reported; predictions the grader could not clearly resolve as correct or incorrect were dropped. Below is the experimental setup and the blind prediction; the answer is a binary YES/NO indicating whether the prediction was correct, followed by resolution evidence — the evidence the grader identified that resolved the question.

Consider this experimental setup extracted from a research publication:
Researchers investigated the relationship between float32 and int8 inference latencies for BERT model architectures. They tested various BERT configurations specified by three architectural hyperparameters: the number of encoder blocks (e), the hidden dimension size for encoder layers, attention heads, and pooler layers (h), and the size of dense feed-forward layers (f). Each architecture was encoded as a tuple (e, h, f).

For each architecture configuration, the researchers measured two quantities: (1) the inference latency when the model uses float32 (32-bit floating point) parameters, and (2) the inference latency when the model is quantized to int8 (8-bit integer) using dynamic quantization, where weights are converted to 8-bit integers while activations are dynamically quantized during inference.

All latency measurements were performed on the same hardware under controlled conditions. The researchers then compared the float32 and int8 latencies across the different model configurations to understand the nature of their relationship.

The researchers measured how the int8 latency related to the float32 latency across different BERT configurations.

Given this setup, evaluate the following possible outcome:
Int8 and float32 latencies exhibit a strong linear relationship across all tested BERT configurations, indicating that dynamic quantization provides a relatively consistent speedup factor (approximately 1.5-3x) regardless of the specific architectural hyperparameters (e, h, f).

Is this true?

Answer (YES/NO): NO